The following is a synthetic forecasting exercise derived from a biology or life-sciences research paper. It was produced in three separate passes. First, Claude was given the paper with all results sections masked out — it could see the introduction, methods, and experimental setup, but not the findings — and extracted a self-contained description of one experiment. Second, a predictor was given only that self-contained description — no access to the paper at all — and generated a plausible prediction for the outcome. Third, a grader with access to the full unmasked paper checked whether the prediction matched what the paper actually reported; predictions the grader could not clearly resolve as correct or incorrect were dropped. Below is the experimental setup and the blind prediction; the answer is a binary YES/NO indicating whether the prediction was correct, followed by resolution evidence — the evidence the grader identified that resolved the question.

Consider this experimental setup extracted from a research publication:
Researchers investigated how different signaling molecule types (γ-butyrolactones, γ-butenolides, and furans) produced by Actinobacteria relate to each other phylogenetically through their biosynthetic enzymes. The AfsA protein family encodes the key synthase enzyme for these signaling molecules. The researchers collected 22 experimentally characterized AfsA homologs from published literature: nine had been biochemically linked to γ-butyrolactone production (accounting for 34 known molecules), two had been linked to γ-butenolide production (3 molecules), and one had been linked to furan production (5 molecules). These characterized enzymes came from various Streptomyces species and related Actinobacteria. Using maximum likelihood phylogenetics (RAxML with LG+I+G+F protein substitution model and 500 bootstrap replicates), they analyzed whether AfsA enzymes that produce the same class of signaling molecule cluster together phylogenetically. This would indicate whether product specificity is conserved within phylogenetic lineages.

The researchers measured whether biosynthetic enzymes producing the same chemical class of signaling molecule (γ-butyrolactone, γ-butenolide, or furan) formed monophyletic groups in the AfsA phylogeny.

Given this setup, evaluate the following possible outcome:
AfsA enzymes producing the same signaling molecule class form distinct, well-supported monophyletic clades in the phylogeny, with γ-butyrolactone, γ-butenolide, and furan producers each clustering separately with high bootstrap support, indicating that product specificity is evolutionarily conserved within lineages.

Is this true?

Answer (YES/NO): NO